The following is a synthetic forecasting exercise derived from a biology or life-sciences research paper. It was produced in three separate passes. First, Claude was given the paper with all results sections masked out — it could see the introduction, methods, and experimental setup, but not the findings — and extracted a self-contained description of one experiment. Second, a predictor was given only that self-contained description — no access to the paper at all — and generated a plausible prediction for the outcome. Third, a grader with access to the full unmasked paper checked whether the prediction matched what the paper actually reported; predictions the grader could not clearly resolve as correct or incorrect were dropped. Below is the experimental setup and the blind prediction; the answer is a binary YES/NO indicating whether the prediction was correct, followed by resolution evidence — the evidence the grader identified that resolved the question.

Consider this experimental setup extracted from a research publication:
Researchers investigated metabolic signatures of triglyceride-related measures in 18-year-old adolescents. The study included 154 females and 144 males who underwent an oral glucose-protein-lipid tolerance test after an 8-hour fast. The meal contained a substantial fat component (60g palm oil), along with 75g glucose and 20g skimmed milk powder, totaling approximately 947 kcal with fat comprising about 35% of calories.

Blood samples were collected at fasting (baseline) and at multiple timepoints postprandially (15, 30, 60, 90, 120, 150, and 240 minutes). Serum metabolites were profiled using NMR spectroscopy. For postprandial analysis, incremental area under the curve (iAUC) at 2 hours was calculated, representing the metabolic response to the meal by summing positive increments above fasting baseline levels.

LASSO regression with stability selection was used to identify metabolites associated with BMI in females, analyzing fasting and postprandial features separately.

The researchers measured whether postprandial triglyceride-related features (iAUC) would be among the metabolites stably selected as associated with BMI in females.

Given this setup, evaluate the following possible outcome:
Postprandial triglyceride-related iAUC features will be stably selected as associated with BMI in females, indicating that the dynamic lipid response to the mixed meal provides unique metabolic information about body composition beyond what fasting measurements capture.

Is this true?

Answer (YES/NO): NO